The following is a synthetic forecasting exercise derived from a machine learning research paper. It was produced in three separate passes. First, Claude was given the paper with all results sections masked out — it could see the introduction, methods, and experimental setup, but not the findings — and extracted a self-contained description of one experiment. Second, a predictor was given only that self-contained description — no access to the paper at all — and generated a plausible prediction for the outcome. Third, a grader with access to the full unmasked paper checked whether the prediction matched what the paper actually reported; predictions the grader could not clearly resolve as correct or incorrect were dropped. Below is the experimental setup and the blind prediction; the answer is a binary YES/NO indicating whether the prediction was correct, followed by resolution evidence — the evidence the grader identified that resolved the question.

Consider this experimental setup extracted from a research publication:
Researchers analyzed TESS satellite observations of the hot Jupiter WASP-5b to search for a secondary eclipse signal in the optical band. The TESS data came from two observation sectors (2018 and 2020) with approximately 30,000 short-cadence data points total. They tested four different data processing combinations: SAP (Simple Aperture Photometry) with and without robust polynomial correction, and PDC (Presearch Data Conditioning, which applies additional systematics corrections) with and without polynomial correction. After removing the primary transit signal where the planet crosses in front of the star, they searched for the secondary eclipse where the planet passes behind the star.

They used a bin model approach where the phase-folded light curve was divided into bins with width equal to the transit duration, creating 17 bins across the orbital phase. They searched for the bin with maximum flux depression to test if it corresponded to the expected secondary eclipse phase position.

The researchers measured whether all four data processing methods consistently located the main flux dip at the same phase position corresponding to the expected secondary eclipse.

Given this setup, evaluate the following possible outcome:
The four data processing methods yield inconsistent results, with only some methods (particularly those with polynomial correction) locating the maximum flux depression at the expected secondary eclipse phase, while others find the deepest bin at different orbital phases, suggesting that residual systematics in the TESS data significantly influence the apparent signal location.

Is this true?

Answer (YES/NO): NO